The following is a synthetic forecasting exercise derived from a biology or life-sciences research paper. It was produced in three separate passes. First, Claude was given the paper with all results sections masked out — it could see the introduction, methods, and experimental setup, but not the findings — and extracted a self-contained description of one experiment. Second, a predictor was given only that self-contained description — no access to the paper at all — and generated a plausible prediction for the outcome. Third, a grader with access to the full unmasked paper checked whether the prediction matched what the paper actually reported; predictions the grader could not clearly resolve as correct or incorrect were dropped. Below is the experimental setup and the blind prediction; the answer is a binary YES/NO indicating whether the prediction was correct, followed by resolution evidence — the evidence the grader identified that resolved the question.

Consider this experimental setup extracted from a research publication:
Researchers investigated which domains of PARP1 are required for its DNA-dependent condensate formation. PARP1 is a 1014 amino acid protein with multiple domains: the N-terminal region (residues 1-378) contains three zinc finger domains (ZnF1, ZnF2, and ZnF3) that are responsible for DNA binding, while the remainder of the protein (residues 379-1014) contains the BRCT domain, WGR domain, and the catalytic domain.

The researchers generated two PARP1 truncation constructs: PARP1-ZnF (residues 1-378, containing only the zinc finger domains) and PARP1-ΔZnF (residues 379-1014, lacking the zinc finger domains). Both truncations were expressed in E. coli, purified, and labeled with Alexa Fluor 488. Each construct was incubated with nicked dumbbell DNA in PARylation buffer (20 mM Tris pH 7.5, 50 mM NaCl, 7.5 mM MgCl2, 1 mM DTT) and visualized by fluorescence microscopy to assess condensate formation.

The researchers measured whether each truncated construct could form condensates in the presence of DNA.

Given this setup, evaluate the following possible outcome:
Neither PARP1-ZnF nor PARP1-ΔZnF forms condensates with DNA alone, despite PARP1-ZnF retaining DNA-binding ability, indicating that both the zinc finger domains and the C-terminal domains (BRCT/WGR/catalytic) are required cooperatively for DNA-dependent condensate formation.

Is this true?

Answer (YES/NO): NO